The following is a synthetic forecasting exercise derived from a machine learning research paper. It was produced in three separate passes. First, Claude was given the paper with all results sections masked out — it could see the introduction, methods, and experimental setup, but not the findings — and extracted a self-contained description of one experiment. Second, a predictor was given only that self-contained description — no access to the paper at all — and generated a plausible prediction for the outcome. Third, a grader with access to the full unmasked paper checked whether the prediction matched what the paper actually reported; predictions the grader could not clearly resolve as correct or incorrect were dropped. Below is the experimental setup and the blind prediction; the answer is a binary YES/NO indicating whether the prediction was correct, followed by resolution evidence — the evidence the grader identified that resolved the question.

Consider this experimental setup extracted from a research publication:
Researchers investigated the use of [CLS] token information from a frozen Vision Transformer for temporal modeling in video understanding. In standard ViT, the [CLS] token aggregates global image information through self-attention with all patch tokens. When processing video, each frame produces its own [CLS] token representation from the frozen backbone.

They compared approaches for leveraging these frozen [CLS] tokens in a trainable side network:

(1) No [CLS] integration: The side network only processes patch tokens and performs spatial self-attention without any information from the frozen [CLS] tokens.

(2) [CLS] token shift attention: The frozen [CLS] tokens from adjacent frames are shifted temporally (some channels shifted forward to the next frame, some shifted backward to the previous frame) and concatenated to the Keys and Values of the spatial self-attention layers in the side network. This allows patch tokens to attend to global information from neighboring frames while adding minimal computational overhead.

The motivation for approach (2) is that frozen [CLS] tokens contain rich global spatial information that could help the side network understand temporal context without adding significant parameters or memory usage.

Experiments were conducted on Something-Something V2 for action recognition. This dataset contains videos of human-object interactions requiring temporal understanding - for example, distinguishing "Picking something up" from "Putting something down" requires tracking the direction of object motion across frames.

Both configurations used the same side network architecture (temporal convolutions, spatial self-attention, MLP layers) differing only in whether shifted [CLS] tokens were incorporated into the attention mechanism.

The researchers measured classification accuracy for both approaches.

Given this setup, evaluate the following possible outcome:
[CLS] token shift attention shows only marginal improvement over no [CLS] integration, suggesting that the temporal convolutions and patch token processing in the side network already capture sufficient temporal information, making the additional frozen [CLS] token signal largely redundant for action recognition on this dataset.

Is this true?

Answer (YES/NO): NO